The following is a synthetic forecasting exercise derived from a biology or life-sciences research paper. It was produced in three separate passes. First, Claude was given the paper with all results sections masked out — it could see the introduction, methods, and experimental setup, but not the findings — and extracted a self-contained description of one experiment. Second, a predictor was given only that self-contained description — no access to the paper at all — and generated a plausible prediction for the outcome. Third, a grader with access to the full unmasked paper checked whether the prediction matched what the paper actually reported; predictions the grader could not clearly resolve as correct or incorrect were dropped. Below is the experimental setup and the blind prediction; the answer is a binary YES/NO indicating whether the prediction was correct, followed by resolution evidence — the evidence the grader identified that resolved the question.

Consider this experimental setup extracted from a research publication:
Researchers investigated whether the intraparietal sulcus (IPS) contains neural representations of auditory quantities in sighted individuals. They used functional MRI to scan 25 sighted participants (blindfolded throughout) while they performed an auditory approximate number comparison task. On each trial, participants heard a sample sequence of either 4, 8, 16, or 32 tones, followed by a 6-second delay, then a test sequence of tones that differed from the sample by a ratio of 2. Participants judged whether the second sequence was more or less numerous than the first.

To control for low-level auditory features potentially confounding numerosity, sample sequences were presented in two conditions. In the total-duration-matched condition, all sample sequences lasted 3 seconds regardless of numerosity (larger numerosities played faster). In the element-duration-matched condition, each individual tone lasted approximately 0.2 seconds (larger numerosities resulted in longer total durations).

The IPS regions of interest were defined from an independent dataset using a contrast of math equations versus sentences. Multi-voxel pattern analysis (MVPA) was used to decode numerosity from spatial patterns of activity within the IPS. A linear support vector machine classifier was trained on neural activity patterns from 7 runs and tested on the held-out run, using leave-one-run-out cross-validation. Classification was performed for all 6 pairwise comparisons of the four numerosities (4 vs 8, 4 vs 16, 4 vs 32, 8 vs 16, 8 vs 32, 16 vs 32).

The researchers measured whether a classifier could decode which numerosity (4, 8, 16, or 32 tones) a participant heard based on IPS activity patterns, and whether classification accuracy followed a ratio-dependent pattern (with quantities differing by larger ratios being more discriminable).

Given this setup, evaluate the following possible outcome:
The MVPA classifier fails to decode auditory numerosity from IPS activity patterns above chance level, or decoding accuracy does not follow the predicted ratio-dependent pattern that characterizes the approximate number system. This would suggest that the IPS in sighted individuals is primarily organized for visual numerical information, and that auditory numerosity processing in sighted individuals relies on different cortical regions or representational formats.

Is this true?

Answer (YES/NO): NO